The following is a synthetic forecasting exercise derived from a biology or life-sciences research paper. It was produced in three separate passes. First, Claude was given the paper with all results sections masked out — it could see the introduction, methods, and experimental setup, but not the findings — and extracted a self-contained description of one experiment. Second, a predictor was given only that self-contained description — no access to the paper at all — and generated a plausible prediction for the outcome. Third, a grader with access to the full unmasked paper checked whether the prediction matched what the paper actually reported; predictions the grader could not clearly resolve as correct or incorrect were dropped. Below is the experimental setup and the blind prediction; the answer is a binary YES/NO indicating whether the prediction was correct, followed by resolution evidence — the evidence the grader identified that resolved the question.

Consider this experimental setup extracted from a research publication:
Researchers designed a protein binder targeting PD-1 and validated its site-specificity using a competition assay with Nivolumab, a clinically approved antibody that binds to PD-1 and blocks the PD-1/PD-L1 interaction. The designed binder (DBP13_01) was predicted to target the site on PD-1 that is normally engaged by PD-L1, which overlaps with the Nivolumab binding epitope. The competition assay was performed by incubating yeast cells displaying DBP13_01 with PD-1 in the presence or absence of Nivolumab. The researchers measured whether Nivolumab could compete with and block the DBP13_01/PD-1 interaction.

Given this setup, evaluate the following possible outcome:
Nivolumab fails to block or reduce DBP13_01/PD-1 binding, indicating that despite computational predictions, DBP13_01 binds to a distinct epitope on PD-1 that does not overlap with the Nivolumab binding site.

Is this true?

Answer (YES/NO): NO